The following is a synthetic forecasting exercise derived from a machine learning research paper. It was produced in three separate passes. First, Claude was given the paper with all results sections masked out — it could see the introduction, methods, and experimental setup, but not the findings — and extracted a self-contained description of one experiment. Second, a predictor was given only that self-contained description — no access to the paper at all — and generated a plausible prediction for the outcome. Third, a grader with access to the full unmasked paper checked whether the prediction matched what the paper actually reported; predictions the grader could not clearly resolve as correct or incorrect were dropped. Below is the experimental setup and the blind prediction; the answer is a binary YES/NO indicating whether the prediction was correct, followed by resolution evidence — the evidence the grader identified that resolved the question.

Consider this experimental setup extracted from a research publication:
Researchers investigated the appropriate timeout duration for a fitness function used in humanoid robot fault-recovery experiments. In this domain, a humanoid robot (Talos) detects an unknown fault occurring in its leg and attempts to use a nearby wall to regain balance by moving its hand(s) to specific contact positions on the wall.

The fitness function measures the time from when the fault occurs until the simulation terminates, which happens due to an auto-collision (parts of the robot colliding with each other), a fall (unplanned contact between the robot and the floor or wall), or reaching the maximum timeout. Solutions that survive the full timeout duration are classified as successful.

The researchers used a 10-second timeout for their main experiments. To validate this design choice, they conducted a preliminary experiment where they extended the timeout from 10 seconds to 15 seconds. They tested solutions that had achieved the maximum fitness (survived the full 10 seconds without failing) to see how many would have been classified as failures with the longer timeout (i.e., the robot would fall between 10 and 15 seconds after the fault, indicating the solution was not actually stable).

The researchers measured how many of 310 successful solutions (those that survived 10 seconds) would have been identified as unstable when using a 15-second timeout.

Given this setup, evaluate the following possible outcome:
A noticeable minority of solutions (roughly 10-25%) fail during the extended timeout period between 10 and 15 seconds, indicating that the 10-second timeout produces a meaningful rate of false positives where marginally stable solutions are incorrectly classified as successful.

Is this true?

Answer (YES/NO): NO